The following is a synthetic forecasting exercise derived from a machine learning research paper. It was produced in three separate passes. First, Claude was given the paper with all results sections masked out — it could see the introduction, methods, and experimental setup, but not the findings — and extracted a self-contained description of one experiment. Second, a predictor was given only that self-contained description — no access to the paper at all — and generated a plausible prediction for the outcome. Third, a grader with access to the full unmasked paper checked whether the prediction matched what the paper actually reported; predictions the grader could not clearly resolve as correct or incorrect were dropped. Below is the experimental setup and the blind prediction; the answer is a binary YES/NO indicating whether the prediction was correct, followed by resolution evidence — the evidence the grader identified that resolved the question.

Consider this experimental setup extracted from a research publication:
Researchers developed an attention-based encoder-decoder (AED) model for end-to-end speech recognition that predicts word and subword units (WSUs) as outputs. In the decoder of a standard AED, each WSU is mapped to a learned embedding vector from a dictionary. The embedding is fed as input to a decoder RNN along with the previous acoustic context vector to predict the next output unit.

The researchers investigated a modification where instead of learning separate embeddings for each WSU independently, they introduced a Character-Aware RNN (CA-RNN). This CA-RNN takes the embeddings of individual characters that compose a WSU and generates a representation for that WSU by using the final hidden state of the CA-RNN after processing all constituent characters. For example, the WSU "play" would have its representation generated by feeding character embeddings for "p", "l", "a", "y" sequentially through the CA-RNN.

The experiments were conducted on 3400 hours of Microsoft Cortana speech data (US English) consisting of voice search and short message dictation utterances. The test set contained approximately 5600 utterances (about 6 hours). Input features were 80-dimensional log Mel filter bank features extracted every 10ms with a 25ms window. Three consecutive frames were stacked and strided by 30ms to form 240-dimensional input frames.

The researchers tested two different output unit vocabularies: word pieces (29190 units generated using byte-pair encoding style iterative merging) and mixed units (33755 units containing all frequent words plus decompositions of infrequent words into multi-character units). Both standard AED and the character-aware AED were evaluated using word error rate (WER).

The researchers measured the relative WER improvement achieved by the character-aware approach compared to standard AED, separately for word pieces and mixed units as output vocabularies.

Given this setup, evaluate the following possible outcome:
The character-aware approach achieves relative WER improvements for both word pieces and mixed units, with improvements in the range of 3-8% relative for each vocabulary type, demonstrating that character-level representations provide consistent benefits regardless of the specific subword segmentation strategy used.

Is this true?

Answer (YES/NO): NO